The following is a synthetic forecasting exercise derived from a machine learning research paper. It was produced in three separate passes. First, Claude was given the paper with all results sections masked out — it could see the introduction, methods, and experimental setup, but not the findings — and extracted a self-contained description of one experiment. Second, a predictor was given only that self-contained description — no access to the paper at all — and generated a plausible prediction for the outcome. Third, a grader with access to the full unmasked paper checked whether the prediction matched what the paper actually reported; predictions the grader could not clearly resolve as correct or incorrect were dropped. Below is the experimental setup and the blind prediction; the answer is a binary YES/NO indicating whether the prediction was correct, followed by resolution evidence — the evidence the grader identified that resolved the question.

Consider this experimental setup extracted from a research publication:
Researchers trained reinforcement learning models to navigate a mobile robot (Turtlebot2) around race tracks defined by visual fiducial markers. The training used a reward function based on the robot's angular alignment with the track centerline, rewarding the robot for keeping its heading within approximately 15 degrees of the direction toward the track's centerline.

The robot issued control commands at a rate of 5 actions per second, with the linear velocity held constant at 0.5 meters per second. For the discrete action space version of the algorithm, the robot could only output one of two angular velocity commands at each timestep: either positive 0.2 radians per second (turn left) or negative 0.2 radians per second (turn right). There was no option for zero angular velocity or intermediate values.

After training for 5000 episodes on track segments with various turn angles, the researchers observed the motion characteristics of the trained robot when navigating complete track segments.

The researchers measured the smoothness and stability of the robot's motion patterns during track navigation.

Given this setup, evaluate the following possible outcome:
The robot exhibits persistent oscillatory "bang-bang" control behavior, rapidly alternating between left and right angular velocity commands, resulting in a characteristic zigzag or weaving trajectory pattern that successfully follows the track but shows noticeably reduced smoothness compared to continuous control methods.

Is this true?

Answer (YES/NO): NO